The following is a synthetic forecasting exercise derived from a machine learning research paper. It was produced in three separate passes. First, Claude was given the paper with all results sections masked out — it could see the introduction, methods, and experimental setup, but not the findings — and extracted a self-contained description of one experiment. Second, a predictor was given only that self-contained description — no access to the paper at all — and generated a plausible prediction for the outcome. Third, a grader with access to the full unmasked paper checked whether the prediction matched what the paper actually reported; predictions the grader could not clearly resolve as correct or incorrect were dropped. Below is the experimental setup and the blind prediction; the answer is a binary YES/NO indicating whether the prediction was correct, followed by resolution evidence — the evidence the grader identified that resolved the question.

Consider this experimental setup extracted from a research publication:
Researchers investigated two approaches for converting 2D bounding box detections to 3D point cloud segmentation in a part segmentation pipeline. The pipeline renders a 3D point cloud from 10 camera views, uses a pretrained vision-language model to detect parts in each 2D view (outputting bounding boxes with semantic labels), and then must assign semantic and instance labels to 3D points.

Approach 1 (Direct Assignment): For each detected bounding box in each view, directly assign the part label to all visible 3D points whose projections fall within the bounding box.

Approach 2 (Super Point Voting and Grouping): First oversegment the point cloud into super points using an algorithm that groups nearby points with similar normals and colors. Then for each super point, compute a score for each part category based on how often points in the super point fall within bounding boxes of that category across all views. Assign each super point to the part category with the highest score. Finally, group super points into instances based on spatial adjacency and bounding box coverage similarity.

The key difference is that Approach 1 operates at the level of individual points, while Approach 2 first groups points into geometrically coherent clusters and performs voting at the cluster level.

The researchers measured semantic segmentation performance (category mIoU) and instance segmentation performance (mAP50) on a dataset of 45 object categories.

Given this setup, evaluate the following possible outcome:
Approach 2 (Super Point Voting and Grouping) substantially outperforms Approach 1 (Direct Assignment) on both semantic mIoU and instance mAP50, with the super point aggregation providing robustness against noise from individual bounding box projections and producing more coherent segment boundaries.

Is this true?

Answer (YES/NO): YES